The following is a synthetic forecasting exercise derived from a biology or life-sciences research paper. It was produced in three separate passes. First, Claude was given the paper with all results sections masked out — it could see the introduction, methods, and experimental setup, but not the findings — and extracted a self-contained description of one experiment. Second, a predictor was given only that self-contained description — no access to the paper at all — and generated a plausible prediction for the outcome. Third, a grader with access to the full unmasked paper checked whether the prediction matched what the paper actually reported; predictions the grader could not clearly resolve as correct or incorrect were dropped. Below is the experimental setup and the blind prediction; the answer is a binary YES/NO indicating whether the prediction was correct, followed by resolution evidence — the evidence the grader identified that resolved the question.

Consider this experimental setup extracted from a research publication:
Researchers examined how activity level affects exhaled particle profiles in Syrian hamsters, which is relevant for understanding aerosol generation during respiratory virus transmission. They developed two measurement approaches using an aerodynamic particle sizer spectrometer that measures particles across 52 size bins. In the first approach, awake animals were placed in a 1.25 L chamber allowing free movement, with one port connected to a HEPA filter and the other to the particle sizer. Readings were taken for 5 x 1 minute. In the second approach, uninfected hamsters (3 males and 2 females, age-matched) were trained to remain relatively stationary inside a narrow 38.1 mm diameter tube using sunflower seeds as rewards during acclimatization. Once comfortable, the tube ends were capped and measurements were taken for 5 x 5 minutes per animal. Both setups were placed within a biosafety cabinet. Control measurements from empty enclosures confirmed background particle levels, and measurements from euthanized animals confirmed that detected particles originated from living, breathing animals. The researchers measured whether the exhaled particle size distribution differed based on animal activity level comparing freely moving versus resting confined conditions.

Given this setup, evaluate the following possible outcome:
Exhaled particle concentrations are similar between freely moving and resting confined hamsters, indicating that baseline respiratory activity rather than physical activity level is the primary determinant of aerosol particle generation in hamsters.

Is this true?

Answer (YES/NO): NO